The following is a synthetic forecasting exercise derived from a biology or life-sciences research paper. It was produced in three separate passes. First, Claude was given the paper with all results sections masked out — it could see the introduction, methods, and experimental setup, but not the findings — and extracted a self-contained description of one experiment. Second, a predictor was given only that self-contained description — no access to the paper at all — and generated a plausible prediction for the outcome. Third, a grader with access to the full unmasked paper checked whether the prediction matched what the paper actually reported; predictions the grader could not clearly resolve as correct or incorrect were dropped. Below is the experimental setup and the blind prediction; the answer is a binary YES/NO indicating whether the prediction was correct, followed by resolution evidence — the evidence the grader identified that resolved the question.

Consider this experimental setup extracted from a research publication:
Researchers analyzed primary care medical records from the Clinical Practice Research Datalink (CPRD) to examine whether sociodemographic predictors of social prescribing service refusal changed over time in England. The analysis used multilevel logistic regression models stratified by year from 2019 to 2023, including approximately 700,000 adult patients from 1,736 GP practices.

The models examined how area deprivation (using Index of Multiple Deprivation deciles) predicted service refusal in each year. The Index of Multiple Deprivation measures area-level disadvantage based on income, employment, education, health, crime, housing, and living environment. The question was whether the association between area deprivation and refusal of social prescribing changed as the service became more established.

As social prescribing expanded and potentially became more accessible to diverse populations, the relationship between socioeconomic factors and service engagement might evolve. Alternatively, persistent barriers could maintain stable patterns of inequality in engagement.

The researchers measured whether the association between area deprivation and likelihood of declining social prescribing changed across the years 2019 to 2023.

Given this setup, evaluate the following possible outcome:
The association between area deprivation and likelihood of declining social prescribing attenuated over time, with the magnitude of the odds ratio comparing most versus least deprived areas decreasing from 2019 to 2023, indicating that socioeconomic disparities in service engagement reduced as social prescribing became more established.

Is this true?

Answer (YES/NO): NO